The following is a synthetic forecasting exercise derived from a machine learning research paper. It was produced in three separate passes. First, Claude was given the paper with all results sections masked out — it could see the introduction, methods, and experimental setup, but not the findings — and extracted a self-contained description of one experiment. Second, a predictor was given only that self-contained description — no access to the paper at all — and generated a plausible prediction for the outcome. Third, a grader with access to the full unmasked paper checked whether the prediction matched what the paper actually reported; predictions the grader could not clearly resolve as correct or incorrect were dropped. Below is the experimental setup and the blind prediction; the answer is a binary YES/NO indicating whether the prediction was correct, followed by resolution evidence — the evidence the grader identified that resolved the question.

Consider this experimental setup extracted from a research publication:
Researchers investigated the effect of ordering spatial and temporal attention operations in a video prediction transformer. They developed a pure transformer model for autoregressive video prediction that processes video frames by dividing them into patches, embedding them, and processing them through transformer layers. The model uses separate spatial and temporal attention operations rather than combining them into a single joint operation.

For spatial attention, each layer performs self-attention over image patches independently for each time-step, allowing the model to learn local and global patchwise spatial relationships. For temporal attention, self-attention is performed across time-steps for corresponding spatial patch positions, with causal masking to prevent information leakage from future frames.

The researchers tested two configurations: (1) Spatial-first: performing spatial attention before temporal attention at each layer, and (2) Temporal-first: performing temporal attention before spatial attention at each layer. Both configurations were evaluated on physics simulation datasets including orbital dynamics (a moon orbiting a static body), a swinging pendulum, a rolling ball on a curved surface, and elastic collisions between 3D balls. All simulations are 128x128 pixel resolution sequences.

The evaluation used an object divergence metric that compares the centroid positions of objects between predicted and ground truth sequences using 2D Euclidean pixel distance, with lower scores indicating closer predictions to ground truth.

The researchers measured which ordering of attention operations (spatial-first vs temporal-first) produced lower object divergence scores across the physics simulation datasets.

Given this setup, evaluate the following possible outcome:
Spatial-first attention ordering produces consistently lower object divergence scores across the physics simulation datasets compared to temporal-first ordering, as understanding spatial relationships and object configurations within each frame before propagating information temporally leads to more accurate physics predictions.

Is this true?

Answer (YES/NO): YES